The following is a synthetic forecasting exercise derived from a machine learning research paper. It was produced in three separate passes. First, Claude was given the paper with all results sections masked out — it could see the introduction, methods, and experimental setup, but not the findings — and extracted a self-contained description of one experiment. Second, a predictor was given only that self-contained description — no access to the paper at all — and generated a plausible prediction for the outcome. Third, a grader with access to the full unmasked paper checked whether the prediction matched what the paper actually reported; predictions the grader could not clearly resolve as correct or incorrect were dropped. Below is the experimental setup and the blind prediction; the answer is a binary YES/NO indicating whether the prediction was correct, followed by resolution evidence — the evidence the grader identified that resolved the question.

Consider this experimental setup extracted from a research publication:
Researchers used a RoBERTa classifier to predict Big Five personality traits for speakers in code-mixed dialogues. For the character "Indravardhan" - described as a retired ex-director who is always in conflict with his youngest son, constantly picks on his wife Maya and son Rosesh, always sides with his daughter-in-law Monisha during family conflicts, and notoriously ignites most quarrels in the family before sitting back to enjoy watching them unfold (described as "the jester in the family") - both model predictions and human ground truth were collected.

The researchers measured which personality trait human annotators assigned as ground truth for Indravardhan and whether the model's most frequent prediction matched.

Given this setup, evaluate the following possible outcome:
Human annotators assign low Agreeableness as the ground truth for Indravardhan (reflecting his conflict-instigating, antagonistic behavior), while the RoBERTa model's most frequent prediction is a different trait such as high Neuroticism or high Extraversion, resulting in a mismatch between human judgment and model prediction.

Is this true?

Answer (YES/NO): NO